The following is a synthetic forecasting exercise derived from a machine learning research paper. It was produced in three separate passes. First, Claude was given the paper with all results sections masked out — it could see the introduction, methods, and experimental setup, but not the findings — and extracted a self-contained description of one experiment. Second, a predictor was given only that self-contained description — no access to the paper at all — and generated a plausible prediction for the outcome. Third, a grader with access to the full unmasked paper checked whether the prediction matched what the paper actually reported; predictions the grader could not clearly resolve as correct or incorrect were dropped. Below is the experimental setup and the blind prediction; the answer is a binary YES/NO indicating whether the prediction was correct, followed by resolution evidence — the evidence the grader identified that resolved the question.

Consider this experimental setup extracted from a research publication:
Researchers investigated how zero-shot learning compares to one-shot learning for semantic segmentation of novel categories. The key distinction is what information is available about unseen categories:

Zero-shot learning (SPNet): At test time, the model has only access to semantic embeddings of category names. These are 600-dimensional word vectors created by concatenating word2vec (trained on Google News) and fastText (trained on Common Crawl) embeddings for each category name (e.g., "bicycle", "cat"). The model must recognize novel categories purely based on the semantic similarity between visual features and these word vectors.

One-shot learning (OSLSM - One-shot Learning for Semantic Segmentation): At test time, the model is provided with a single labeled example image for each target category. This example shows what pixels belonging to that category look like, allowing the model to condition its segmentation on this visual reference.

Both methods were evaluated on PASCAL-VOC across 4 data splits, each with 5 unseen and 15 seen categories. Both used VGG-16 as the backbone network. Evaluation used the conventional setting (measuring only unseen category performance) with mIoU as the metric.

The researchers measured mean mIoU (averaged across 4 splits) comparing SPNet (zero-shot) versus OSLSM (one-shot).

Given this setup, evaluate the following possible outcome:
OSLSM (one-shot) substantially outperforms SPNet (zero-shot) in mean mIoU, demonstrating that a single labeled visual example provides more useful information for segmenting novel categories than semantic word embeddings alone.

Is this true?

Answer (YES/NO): NO